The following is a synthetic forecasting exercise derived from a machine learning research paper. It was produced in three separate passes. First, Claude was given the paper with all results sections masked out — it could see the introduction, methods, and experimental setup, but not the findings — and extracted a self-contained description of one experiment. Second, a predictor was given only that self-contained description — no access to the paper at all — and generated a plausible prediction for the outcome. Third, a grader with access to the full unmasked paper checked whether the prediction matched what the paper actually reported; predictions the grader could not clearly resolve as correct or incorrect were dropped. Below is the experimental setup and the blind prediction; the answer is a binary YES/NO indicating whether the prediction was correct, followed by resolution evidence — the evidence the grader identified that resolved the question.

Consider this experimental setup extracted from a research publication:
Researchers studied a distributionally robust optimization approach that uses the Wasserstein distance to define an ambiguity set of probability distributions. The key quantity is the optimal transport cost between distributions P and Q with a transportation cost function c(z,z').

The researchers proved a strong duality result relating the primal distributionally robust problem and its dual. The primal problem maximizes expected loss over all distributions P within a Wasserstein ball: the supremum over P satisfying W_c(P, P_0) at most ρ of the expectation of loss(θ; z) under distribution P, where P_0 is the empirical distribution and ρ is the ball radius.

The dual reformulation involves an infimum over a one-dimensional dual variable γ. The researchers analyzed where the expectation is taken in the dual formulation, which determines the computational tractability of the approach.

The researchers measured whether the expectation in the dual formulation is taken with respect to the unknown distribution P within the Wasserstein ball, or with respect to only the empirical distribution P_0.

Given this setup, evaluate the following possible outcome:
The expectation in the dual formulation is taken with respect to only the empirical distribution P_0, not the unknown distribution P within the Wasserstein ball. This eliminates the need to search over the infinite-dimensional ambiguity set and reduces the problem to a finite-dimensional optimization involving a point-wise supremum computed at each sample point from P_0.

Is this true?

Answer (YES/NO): YES